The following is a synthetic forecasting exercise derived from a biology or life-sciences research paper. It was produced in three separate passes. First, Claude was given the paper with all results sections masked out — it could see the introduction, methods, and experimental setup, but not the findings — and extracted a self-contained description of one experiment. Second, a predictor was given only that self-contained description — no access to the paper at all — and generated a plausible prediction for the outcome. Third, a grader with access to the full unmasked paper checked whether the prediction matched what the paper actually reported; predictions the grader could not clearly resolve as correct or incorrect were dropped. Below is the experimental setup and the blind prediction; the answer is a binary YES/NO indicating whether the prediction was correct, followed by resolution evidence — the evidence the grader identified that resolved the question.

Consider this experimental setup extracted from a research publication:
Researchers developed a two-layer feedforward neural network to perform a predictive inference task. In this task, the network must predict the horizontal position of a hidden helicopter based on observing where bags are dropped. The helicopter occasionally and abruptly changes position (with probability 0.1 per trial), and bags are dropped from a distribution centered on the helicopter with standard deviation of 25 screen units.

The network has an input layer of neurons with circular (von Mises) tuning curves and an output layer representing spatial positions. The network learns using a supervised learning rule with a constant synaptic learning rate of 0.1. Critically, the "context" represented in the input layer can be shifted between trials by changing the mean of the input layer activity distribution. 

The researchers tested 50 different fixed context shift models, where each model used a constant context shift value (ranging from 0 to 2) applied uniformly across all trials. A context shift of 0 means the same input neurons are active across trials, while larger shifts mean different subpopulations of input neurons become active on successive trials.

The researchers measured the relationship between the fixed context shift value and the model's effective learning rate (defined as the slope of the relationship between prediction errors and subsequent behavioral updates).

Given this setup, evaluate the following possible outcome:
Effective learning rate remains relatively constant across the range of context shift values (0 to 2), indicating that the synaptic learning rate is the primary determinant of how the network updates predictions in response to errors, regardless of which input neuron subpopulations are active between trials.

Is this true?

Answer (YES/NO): NO